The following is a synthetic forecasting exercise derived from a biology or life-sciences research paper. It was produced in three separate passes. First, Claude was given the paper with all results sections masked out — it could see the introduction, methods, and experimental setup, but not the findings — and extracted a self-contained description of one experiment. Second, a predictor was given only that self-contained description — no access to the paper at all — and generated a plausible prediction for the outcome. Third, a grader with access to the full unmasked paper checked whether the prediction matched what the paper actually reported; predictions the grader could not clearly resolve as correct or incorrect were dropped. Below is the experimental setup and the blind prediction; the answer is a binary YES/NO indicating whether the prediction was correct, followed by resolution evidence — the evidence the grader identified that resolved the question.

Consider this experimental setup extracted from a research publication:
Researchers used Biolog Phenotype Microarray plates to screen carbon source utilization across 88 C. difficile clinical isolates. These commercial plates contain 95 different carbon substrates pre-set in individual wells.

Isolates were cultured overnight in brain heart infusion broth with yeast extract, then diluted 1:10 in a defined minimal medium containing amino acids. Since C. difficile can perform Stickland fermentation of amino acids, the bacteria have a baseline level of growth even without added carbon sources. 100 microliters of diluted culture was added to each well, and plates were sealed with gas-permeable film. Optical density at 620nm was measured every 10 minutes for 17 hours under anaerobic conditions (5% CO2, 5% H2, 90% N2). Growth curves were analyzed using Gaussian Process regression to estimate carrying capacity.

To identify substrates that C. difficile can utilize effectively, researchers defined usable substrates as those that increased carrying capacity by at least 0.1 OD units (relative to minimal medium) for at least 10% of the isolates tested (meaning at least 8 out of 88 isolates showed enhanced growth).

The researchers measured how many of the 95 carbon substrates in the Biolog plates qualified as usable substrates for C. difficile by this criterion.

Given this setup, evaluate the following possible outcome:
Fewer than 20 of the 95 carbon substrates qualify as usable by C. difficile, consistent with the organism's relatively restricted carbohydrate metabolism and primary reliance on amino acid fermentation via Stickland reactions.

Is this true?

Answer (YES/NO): NO